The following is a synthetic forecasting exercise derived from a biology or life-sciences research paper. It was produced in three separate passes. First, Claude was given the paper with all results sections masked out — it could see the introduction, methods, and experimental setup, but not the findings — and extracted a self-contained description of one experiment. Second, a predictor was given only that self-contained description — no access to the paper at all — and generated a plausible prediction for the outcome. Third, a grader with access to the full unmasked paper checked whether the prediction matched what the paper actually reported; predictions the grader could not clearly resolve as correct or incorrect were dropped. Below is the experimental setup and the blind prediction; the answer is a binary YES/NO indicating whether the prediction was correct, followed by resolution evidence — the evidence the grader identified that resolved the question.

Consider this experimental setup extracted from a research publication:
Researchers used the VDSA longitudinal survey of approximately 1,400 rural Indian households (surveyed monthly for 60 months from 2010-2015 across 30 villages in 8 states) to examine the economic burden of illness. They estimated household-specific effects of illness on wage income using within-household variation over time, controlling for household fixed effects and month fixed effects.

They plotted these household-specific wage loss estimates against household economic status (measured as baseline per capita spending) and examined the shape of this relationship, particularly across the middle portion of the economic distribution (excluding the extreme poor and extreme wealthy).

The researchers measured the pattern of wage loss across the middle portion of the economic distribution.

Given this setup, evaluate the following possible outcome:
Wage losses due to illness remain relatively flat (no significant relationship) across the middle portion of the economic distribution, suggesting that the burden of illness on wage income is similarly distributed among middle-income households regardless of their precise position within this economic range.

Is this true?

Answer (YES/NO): YES